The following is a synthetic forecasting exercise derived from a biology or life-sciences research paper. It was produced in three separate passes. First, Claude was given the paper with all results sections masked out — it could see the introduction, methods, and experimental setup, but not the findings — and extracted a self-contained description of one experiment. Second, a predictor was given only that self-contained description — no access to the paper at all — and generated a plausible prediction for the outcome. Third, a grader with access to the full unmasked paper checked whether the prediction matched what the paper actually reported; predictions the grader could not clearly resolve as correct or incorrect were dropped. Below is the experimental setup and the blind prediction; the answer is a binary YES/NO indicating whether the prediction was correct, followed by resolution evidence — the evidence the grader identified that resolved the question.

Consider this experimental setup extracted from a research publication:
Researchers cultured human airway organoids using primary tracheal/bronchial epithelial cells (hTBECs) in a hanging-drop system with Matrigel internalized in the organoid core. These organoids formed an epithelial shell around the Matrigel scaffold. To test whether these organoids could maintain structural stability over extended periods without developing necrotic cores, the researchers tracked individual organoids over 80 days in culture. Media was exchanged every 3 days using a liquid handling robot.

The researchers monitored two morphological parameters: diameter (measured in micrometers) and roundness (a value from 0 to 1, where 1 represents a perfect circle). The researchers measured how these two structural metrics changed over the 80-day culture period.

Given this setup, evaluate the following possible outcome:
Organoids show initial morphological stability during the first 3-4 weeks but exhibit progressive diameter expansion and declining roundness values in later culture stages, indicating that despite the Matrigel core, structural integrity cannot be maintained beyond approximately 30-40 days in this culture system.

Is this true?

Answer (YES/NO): NO